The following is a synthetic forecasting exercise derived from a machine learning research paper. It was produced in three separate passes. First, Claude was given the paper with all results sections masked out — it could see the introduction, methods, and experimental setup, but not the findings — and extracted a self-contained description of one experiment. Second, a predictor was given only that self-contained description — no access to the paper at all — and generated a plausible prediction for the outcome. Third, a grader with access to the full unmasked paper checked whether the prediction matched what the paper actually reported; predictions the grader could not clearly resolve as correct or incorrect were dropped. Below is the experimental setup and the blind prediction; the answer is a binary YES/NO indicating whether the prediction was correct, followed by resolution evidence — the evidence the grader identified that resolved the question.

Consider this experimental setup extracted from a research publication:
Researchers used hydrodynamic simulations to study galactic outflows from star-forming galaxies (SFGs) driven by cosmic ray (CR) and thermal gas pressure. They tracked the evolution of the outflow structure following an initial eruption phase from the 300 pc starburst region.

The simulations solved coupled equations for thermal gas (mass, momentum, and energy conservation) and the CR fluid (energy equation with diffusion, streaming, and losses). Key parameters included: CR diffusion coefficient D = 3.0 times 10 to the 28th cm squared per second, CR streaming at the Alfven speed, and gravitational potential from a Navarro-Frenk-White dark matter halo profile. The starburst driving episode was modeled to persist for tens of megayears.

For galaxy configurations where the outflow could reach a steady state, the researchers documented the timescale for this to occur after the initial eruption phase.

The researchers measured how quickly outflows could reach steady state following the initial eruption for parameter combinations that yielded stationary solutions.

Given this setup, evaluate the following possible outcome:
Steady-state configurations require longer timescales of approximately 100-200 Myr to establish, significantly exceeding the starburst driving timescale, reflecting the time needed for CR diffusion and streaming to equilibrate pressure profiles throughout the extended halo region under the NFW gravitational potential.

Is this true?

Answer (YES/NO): NO